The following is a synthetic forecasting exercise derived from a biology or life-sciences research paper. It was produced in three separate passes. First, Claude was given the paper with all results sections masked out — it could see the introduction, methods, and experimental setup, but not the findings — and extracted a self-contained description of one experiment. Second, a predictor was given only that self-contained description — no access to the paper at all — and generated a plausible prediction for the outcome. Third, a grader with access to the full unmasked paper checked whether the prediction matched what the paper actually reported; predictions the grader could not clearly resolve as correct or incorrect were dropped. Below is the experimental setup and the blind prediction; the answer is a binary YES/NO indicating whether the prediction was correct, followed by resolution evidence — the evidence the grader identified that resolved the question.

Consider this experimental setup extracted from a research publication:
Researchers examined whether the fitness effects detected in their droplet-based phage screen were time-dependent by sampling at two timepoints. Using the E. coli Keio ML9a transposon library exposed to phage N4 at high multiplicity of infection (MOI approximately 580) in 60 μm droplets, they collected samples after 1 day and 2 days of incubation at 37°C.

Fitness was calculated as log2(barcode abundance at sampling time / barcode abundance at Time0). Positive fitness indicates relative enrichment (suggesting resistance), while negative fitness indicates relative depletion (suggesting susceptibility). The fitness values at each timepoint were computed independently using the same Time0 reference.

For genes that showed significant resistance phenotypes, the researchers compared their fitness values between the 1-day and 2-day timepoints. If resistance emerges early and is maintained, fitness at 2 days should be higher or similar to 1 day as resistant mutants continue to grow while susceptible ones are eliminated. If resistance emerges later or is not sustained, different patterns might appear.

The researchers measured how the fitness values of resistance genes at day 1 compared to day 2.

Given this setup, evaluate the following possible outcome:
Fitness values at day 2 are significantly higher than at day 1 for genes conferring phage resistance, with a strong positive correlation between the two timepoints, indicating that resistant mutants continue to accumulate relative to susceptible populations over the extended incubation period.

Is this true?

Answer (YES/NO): YES